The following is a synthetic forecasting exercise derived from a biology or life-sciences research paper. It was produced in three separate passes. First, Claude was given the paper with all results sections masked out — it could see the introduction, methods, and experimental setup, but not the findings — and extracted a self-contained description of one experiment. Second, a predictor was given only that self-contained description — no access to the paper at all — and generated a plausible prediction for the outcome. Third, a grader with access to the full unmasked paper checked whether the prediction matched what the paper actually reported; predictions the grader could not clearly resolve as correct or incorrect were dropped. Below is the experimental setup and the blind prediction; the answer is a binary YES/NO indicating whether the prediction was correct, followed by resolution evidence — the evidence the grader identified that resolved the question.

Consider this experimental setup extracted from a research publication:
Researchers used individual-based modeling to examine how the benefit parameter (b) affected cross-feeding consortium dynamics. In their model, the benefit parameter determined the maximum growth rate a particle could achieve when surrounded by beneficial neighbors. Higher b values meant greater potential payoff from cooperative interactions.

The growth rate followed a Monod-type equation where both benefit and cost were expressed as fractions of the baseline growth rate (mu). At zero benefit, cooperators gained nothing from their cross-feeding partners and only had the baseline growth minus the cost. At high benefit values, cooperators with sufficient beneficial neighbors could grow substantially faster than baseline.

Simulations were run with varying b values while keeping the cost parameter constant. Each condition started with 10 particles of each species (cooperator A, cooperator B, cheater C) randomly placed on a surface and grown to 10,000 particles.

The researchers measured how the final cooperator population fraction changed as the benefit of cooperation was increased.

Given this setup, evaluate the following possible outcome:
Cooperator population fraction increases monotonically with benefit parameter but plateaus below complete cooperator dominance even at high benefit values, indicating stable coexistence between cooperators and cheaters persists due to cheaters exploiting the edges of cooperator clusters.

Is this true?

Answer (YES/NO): NO